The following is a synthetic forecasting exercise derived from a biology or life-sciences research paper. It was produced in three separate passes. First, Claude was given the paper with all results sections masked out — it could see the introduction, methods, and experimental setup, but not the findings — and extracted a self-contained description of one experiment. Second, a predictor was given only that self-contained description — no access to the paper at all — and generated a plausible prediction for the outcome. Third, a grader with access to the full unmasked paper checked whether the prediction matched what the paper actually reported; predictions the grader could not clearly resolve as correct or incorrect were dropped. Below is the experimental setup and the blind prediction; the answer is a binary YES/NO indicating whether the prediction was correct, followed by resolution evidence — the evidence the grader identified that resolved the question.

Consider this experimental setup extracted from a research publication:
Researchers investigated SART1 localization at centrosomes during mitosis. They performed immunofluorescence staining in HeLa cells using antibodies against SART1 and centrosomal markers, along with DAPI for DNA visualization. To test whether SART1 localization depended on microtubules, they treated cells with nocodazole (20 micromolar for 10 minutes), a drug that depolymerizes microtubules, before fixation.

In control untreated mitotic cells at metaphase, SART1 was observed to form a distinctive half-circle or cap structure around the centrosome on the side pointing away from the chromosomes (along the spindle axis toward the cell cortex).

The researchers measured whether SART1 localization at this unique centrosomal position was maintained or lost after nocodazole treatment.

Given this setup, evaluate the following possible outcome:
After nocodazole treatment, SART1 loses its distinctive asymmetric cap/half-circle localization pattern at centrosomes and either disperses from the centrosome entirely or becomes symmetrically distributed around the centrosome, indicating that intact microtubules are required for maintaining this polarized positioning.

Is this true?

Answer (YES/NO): YES